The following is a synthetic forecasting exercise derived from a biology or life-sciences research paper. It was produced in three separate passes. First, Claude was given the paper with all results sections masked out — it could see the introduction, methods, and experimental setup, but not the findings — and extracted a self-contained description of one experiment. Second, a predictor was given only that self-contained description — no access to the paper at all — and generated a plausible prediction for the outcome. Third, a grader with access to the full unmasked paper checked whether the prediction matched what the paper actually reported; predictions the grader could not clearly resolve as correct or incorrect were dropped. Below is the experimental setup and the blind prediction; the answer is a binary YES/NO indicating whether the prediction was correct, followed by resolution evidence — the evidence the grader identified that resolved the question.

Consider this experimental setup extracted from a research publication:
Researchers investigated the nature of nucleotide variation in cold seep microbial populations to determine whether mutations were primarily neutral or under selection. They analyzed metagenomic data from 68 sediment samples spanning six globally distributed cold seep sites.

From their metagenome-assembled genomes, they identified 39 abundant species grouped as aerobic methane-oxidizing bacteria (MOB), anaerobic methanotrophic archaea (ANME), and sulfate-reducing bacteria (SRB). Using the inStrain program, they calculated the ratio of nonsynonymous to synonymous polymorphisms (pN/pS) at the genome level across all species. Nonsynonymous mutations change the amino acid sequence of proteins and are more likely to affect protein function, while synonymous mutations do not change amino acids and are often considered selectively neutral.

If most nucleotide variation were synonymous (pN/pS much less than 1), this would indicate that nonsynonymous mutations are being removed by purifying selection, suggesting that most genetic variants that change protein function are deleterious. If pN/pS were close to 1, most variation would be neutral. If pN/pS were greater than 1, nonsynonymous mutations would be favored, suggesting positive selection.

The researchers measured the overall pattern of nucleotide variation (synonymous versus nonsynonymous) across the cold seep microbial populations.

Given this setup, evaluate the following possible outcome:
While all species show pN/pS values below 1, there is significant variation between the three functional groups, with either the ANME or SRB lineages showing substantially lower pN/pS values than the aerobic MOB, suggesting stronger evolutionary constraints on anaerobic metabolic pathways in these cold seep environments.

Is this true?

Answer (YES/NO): NO